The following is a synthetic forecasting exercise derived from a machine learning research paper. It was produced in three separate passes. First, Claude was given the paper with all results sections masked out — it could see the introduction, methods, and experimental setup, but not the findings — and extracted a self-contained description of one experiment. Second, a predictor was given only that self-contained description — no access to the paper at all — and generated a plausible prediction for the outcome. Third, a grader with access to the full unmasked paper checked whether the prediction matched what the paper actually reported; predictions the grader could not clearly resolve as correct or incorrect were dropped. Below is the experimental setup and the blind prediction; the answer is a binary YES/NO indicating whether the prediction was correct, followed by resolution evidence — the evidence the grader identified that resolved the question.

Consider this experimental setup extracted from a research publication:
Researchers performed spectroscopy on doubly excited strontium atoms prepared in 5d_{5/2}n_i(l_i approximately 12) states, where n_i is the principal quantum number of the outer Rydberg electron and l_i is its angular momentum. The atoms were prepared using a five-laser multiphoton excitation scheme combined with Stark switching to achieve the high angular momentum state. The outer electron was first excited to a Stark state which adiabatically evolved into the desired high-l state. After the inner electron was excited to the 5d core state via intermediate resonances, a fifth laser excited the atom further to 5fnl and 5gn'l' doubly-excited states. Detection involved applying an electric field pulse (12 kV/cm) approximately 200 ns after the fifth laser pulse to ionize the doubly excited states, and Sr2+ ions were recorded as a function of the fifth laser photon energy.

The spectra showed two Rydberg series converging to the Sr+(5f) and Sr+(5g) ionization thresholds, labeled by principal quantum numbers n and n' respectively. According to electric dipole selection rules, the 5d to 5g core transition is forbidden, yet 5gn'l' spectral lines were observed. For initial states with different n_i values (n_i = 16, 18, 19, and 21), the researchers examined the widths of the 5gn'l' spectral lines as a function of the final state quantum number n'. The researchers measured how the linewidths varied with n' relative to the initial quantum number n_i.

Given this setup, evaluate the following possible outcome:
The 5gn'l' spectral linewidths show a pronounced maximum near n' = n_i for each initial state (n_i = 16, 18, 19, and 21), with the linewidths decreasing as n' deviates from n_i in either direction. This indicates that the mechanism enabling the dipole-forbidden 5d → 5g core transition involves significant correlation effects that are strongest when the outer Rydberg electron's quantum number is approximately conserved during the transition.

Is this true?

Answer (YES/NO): NO